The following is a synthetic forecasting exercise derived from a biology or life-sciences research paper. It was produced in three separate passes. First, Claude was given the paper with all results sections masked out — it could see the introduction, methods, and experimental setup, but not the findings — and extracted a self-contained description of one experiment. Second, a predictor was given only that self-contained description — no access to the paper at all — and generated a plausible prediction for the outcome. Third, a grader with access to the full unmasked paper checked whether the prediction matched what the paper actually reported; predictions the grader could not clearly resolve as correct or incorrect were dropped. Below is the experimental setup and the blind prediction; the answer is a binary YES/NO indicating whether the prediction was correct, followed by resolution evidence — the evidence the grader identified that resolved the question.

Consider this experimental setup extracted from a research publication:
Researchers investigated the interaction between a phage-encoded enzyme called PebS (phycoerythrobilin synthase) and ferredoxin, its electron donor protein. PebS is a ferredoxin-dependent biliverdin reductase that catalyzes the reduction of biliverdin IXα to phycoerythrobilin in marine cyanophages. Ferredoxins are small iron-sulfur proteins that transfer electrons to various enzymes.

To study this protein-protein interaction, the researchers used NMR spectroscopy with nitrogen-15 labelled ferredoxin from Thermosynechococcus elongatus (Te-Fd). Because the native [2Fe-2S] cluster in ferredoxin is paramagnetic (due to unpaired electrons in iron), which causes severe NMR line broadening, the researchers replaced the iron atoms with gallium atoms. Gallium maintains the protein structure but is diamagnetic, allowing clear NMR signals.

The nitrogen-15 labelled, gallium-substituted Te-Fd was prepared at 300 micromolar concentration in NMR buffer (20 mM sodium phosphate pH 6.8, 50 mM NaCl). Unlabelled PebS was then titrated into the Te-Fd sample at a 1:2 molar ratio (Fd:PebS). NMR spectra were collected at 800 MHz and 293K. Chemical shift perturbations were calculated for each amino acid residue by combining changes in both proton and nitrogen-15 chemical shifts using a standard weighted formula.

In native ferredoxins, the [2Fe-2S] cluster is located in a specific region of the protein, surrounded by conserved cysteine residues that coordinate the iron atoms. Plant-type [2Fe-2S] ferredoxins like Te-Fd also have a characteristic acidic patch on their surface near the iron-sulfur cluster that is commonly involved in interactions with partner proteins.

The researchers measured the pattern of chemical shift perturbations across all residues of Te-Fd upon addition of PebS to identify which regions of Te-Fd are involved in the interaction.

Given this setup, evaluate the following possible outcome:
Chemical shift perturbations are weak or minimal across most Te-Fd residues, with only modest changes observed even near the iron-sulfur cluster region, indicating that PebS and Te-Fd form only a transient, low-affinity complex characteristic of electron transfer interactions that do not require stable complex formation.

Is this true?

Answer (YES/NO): NO